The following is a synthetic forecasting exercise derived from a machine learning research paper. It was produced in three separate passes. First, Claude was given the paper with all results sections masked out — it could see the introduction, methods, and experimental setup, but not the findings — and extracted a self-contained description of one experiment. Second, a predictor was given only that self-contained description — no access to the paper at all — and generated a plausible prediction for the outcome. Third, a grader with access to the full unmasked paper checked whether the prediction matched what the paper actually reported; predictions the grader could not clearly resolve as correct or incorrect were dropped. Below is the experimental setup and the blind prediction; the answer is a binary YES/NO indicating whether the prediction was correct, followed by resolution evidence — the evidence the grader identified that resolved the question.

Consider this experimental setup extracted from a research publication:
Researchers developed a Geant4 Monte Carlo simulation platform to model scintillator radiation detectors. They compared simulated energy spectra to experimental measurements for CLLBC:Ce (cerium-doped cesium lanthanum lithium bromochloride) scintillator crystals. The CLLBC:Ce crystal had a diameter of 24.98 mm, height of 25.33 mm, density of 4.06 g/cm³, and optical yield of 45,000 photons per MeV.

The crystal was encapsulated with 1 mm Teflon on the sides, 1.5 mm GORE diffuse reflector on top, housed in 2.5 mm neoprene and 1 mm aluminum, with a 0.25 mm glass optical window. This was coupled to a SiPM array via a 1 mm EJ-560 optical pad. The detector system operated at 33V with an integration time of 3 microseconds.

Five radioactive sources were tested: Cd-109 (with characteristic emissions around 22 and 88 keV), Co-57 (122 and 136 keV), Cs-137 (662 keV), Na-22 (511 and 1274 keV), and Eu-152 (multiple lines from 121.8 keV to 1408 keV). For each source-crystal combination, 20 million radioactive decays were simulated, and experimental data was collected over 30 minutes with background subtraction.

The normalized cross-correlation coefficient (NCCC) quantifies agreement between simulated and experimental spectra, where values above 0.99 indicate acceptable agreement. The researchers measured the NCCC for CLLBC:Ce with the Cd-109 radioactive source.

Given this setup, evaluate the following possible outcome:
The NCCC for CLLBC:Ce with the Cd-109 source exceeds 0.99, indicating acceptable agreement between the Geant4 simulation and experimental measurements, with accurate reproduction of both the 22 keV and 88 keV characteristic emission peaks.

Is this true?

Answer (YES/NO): NO